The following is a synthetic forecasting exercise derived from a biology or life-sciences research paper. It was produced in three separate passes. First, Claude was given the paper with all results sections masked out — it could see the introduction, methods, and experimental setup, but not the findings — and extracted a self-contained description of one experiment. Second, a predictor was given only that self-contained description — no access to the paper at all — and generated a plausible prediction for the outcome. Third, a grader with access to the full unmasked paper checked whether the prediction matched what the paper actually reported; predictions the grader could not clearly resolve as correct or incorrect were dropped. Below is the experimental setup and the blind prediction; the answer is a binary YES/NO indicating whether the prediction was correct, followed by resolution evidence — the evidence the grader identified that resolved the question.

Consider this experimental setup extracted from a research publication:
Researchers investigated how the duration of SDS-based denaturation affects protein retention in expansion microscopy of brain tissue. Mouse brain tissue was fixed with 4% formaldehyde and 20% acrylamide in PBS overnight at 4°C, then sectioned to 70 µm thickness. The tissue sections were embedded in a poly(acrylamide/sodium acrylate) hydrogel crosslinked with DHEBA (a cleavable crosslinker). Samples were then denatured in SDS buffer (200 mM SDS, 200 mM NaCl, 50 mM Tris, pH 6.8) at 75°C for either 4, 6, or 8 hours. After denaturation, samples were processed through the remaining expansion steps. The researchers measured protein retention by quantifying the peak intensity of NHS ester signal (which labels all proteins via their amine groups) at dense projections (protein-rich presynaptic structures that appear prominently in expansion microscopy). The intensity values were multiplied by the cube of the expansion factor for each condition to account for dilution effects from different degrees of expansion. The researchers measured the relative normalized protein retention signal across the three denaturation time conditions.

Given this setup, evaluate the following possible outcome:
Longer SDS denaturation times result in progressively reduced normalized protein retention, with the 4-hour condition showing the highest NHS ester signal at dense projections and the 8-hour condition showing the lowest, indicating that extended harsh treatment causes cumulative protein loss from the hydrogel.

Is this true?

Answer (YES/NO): YES